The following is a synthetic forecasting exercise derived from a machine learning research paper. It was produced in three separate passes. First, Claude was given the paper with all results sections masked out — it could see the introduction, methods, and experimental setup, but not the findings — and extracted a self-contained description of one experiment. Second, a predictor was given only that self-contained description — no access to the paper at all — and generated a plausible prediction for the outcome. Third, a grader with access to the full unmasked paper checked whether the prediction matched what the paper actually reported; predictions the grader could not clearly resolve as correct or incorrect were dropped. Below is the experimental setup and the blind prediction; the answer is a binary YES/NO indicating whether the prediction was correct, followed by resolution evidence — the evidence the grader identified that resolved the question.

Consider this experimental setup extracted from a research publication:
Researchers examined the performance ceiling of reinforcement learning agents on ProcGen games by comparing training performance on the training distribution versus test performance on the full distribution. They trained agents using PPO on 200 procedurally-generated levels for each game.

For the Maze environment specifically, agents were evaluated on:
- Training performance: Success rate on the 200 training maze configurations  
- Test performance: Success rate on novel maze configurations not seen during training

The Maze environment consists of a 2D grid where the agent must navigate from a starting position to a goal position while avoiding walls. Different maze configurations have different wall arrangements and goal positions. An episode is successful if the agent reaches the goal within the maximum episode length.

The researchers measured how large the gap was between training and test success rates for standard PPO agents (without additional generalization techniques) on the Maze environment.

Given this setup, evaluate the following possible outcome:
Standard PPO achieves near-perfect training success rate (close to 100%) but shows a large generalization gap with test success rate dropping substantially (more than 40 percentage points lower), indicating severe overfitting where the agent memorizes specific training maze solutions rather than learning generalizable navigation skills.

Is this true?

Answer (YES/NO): NO